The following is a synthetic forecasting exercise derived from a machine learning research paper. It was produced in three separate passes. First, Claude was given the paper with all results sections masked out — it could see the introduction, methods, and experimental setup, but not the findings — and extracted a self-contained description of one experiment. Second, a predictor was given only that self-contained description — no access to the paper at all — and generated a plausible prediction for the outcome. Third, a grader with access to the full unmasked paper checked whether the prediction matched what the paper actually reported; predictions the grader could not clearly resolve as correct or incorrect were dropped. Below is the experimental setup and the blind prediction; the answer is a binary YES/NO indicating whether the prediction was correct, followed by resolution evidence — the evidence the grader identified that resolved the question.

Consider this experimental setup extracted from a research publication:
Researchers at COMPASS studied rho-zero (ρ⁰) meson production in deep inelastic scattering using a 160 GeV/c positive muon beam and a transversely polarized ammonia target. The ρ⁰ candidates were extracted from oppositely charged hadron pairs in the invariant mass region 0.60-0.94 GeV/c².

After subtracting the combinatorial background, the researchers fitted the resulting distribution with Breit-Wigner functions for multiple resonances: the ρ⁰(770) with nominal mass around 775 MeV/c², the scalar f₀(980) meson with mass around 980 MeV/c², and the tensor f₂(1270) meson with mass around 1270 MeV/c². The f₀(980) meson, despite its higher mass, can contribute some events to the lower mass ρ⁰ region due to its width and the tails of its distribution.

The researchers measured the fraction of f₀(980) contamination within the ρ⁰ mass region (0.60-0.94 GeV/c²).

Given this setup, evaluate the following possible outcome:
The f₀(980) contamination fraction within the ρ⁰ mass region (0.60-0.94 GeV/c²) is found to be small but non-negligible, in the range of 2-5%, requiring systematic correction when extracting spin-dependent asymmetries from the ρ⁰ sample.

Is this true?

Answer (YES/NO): NO